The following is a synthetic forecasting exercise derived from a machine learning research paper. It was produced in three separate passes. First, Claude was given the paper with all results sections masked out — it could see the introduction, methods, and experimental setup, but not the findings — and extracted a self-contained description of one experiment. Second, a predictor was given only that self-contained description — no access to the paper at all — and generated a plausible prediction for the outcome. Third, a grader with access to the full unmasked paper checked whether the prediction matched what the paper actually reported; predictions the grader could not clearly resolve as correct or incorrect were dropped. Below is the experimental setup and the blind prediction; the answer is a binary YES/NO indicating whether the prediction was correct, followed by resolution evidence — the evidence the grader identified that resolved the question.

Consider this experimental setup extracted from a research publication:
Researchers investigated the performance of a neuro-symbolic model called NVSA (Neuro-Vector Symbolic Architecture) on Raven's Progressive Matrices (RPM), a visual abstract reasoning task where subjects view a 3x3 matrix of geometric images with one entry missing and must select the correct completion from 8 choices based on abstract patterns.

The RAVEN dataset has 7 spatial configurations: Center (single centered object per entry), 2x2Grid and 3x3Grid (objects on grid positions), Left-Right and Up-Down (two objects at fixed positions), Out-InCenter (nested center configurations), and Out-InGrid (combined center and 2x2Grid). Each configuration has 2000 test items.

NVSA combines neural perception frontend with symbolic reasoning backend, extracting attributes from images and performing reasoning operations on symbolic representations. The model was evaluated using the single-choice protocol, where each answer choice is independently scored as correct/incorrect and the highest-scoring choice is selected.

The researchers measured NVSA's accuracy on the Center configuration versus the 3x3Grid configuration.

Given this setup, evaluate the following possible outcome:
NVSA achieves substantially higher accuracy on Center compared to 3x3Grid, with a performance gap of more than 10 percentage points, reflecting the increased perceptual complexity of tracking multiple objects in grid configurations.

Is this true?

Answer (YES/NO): YES